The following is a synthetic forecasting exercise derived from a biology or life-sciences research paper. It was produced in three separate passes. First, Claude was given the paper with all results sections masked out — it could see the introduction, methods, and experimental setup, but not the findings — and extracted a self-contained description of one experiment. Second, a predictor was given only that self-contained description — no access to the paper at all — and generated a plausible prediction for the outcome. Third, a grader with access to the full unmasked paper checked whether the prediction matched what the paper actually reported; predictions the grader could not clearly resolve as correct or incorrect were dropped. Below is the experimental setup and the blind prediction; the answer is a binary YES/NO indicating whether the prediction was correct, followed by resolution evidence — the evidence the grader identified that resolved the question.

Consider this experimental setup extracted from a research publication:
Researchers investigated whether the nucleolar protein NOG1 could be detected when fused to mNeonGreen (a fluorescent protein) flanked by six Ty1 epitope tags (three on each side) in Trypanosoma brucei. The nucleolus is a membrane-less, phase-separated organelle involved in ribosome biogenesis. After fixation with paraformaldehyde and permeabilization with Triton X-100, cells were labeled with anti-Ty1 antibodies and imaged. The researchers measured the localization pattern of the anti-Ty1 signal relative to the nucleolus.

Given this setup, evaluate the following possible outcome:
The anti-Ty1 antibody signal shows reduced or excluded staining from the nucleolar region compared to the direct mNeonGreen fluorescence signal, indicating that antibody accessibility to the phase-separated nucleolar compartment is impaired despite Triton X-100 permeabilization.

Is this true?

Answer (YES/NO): YES